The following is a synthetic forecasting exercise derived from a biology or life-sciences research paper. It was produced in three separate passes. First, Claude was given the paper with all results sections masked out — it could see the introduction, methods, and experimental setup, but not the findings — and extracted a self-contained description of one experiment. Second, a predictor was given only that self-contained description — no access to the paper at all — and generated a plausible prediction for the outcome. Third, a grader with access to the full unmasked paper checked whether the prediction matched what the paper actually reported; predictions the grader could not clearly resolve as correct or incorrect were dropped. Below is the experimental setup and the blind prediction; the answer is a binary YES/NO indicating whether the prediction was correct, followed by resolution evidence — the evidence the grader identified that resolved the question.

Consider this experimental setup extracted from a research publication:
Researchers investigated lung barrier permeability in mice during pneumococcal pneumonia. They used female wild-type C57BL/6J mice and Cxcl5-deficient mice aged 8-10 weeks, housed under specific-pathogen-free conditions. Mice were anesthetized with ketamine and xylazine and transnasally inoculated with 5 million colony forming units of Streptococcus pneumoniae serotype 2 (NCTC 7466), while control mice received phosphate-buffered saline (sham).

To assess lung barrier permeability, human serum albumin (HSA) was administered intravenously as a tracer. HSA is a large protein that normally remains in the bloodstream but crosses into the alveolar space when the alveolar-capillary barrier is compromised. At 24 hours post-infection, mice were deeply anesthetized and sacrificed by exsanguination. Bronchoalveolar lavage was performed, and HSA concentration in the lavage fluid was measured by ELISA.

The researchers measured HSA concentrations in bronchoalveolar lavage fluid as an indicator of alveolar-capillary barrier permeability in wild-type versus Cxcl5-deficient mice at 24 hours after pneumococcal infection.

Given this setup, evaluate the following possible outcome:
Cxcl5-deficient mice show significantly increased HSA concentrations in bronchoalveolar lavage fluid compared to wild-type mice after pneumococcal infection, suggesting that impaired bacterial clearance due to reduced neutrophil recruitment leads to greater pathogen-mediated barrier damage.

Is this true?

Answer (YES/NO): NO